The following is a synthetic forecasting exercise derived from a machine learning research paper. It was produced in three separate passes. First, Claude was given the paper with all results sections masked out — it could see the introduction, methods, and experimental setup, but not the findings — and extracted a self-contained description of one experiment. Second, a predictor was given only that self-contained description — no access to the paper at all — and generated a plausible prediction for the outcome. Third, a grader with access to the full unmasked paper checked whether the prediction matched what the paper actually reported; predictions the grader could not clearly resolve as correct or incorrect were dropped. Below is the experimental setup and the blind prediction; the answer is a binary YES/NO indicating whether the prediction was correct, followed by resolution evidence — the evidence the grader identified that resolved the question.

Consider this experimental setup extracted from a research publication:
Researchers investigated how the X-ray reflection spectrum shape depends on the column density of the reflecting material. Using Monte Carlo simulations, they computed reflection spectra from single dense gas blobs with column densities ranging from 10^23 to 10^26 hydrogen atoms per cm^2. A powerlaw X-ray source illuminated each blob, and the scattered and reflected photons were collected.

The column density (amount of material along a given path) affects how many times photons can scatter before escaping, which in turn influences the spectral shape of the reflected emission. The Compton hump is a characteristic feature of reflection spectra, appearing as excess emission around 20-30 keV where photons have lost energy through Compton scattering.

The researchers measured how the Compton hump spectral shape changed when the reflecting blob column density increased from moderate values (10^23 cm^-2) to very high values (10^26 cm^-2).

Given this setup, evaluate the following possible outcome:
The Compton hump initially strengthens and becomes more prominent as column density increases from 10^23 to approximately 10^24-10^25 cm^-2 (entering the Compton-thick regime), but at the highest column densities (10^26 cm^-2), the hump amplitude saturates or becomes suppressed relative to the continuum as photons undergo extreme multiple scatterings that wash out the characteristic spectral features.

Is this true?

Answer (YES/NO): NO